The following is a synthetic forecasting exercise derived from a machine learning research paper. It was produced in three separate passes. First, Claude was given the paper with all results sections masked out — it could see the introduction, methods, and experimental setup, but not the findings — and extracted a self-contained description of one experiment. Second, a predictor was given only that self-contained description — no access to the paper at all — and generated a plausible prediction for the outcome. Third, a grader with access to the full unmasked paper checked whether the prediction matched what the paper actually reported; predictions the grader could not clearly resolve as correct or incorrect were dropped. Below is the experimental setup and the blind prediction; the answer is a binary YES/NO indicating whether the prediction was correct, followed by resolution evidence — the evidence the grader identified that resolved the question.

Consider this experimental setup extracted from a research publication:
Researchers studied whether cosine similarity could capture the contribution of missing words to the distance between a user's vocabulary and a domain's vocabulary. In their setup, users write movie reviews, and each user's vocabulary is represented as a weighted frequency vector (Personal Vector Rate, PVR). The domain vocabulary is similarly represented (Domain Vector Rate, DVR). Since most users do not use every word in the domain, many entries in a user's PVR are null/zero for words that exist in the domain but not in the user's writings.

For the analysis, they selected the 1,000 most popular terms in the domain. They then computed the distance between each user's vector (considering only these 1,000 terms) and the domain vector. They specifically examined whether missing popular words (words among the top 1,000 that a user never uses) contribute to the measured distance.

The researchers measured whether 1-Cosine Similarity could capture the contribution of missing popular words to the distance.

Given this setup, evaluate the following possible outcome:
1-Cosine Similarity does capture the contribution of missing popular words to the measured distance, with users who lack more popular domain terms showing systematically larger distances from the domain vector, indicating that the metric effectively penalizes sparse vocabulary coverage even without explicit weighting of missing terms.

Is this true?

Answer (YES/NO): NO